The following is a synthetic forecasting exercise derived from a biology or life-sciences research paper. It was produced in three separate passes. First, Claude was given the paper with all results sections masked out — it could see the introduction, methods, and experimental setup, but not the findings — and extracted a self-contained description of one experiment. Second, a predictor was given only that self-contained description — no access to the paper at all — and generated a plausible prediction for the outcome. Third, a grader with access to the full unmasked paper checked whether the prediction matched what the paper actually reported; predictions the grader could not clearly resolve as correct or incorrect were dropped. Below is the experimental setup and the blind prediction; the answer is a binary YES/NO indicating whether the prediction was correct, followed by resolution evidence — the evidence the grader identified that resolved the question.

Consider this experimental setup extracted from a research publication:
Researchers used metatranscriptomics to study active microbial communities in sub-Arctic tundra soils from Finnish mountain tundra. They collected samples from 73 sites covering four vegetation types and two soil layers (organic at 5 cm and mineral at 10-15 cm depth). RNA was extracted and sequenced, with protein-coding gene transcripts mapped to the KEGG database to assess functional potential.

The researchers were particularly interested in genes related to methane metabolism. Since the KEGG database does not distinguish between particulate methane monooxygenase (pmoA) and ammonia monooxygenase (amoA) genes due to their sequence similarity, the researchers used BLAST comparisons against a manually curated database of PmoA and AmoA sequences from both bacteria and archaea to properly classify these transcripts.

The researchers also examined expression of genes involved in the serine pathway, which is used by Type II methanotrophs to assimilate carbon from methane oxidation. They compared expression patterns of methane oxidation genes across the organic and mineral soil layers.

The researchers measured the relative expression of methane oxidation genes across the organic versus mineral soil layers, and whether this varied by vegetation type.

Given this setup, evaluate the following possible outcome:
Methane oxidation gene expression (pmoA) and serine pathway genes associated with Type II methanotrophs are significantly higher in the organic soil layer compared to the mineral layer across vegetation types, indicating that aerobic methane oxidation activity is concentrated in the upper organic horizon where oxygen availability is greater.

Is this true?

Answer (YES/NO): NO